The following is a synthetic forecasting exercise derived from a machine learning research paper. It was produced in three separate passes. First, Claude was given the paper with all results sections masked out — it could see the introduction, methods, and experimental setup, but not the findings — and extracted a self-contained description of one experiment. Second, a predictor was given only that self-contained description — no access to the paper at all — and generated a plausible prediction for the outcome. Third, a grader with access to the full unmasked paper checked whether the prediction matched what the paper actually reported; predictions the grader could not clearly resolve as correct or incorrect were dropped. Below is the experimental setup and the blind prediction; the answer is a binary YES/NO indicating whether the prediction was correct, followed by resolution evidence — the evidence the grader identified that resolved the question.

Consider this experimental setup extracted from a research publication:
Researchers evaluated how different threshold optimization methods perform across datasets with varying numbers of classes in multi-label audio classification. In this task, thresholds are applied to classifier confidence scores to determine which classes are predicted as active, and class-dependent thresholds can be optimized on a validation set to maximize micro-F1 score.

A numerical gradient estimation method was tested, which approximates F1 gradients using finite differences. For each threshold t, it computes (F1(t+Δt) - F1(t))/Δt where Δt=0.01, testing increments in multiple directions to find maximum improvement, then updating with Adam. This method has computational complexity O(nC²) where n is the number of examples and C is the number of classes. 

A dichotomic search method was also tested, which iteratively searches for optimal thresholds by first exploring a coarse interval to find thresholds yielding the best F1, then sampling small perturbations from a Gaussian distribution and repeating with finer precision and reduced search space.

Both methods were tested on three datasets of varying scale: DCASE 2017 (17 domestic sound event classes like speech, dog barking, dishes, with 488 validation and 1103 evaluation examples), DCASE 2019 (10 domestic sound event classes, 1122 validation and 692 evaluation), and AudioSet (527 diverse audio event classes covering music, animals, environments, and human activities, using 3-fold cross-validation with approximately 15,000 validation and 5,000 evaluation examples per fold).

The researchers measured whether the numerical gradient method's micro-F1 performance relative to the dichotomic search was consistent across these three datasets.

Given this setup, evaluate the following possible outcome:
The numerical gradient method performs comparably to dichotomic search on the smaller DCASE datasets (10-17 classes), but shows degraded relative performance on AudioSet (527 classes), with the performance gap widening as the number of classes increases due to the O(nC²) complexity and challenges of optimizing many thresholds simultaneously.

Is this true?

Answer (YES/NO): YES